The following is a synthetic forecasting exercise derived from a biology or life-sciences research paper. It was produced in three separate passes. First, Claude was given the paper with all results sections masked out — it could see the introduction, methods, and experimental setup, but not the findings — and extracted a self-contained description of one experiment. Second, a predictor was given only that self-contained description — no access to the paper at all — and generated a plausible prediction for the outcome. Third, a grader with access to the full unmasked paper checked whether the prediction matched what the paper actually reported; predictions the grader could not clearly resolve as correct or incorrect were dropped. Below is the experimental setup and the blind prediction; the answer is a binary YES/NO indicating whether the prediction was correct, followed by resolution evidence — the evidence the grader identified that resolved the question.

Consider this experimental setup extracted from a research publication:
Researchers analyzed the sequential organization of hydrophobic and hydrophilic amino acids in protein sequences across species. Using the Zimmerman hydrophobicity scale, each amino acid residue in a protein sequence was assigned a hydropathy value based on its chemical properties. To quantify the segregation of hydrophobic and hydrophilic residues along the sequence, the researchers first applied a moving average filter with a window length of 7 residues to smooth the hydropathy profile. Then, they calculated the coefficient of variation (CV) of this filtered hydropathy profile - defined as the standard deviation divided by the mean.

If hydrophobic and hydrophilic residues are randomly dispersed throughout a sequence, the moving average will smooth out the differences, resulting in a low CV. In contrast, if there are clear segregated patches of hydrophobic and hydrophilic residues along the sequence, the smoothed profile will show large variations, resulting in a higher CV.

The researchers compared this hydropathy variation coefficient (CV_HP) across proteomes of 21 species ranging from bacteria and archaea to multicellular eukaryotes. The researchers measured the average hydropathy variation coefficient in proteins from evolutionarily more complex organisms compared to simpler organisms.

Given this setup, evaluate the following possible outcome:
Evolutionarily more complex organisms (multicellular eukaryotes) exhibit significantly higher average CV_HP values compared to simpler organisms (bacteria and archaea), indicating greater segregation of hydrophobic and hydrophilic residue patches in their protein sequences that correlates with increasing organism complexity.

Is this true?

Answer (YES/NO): YES